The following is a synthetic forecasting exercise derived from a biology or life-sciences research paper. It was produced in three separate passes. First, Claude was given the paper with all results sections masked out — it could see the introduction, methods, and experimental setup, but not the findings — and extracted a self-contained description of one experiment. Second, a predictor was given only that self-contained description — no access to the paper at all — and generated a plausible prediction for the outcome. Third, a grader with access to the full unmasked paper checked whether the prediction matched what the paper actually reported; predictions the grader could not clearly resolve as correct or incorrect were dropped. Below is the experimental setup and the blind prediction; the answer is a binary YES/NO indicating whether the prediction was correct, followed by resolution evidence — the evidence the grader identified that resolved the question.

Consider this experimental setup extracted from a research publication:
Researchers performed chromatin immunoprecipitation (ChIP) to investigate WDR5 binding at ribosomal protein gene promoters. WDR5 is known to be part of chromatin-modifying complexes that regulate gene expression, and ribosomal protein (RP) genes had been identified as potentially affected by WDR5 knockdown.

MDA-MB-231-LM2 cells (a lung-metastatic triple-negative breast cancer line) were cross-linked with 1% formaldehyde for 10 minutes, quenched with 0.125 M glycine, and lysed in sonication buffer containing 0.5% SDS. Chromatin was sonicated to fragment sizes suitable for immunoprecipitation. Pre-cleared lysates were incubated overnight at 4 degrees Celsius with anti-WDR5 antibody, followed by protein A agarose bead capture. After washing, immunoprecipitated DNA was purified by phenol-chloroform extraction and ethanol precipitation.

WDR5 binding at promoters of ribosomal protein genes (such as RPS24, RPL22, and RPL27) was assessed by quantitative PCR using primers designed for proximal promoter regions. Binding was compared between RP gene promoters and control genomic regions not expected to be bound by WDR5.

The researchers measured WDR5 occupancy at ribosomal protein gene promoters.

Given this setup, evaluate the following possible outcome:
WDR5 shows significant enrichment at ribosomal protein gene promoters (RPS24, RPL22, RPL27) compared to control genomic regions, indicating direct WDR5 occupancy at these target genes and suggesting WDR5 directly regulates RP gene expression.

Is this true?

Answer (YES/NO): YES